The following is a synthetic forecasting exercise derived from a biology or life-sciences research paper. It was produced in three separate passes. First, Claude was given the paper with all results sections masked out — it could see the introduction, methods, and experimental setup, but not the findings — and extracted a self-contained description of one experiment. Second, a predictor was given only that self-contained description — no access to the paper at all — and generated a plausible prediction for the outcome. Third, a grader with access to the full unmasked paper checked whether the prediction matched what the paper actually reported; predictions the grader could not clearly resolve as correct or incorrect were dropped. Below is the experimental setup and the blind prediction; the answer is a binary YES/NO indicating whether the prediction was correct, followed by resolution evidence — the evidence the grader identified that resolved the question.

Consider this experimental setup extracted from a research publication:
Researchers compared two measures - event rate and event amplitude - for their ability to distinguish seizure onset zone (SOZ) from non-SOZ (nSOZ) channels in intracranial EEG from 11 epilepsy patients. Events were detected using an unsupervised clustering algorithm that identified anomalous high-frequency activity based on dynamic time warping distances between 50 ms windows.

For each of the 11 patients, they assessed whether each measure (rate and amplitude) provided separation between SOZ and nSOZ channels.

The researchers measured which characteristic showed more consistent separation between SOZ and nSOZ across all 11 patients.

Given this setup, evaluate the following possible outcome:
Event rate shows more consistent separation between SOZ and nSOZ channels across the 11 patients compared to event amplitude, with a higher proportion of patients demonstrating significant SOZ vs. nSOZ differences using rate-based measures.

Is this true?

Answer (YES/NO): NO